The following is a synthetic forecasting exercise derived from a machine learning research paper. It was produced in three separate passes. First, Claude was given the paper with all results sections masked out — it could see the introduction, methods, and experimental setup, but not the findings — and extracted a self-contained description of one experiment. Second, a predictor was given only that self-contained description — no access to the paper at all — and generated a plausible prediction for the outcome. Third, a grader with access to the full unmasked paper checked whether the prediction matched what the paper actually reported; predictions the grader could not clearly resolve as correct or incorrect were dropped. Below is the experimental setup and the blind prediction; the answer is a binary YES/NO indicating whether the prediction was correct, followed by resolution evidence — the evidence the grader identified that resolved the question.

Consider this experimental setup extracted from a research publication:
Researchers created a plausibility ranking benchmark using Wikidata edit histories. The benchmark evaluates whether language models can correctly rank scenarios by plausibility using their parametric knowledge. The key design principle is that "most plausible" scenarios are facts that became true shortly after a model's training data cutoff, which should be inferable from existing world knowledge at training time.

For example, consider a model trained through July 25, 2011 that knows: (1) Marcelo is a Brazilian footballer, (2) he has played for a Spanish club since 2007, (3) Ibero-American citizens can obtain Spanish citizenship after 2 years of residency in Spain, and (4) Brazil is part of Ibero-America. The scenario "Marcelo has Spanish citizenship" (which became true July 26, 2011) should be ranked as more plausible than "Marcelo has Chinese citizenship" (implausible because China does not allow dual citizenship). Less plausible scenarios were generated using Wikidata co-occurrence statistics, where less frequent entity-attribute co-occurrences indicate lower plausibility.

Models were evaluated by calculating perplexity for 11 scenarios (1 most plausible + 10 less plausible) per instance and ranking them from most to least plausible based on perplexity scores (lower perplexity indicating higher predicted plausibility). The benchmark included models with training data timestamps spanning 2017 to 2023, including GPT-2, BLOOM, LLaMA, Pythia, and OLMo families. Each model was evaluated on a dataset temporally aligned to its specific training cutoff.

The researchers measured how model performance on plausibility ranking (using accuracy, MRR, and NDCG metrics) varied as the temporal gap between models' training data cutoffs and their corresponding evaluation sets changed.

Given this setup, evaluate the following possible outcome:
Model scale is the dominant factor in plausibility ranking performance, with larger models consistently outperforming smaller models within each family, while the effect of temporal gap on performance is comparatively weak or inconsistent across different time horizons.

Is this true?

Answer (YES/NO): NO